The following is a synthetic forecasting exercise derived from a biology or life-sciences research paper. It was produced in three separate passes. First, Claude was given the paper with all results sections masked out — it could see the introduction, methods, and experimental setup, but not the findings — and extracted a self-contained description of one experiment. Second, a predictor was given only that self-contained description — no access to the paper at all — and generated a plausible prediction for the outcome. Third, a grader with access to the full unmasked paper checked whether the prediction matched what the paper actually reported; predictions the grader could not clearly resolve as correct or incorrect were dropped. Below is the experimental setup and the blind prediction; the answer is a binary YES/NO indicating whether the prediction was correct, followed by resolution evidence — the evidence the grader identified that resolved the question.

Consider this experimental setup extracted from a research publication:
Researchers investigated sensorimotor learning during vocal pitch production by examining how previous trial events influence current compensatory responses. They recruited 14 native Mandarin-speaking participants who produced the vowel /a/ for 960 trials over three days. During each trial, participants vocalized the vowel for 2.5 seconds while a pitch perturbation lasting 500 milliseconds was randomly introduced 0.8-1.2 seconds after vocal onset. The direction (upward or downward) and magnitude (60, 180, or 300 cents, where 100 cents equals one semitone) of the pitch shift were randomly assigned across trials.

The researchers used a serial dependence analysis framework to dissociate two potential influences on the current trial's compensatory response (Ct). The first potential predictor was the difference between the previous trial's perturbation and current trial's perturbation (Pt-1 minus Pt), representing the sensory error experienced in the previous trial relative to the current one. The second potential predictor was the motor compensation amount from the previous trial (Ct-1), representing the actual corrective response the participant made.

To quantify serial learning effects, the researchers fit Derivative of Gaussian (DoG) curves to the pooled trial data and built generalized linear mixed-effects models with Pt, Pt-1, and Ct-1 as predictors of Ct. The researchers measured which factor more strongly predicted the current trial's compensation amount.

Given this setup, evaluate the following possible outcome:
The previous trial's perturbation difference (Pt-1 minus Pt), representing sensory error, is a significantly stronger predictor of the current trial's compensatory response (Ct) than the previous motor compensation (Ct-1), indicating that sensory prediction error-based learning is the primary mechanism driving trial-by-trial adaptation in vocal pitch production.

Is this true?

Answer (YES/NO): NO